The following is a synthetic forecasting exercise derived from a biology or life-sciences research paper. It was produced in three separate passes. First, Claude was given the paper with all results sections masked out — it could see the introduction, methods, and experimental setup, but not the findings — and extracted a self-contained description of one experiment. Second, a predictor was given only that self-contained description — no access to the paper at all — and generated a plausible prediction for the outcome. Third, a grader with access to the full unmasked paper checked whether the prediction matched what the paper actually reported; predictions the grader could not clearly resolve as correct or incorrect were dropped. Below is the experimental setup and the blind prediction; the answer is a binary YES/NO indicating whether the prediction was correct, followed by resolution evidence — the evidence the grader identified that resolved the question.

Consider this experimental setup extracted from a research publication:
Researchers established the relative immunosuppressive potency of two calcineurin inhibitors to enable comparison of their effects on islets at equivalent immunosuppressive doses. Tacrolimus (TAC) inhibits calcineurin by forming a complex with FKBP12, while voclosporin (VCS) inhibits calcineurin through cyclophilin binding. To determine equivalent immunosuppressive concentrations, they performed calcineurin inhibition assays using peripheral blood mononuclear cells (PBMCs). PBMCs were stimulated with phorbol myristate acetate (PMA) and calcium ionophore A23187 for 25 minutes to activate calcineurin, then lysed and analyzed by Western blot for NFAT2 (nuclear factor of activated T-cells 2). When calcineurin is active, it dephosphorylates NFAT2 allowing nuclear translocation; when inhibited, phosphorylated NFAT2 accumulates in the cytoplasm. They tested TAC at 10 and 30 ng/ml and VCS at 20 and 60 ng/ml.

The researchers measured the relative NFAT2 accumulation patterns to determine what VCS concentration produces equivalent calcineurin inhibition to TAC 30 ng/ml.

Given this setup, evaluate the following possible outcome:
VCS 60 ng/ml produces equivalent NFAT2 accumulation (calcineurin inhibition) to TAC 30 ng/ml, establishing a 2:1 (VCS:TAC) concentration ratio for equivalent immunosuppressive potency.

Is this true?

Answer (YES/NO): NO